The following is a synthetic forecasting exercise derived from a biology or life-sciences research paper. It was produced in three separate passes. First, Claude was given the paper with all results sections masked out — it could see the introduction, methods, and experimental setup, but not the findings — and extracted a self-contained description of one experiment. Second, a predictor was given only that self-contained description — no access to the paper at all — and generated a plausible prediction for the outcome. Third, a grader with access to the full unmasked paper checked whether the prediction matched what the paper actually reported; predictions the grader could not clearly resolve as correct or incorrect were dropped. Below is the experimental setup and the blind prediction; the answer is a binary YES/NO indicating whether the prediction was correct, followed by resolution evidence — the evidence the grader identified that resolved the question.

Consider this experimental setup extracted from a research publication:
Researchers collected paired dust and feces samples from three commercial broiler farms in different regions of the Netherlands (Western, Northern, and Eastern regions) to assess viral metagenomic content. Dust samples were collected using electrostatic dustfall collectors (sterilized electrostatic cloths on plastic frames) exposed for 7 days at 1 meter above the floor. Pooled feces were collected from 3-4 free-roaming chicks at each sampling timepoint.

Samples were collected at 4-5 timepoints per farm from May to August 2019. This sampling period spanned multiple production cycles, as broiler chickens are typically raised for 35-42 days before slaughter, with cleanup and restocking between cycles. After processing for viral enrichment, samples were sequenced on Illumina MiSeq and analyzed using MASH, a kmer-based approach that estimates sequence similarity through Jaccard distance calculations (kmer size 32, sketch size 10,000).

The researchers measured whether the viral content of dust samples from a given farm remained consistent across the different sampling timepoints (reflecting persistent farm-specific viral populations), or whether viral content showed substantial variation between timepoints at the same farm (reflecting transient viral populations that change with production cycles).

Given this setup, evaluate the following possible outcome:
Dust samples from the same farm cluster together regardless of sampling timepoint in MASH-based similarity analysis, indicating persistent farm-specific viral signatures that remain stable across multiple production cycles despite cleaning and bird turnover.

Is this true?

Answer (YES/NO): YES